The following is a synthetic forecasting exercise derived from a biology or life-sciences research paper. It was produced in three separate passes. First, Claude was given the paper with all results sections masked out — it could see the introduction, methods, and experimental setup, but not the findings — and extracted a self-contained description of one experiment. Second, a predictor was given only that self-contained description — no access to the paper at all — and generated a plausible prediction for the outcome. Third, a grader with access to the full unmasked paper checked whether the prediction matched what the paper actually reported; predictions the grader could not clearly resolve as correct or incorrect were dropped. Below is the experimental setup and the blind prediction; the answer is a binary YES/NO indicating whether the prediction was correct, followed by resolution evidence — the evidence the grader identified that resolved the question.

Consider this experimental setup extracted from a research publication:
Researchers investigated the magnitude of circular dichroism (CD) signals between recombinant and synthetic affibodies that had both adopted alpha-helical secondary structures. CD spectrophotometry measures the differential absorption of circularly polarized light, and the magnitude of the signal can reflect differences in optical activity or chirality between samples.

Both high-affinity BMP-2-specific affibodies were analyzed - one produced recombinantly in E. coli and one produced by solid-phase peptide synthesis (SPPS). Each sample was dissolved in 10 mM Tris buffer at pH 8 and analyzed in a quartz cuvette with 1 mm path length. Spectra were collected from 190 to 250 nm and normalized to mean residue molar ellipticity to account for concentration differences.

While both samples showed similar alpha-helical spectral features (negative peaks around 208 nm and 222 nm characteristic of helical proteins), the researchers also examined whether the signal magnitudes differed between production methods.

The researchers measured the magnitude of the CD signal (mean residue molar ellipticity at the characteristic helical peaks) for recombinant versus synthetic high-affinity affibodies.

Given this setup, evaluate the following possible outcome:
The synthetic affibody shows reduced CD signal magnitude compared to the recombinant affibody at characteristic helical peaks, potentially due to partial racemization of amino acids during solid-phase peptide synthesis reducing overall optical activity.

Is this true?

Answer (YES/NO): NO